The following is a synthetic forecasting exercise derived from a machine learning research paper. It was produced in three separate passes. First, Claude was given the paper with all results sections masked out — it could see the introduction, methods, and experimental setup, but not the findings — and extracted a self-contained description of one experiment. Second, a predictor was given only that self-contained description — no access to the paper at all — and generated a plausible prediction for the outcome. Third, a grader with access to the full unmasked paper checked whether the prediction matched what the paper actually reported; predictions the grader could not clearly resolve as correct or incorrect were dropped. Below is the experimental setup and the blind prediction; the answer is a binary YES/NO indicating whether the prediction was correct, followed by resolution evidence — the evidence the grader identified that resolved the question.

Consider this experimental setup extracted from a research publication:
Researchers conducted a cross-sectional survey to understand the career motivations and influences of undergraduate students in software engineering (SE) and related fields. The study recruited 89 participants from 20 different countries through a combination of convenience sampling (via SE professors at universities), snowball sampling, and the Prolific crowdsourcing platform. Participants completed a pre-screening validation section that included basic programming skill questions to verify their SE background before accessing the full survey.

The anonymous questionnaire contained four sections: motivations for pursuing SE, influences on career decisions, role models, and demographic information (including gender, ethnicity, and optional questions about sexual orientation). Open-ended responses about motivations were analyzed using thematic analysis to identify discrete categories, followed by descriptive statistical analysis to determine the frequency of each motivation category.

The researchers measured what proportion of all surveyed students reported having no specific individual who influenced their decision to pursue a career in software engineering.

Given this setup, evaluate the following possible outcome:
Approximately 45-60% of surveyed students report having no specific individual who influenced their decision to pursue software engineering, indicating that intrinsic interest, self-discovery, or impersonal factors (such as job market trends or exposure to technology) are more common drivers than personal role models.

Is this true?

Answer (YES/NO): NO